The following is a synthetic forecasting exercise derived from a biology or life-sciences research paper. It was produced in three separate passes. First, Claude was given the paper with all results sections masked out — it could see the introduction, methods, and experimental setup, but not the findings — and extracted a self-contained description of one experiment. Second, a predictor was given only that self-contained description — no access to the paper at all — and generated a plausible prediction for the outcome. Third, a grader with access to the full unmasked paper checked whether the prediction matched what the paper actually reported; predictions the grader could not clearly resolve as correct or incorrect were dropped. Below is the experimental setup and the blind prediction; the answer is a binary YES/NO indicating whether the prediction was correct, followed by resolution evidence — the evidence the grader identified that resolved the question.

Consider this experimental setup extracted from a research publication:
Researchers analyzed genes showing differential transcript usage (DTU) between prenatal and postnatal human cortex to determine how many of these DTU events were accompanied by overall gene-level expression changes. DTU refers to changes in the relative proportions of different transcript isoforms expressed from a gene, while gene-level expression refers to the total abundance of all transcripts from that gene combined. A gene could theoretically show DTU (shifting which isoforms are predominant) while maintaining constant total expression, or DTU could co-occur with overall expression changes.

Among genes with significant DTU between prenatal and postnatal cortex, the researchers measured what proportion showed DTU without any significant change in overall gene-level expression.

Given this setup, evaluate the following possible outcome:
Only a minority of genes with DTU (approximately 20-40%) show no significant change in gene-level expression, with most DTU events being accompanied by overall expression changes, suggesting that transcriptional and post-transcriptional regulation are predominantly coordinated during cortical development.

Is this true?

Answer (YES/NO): YES